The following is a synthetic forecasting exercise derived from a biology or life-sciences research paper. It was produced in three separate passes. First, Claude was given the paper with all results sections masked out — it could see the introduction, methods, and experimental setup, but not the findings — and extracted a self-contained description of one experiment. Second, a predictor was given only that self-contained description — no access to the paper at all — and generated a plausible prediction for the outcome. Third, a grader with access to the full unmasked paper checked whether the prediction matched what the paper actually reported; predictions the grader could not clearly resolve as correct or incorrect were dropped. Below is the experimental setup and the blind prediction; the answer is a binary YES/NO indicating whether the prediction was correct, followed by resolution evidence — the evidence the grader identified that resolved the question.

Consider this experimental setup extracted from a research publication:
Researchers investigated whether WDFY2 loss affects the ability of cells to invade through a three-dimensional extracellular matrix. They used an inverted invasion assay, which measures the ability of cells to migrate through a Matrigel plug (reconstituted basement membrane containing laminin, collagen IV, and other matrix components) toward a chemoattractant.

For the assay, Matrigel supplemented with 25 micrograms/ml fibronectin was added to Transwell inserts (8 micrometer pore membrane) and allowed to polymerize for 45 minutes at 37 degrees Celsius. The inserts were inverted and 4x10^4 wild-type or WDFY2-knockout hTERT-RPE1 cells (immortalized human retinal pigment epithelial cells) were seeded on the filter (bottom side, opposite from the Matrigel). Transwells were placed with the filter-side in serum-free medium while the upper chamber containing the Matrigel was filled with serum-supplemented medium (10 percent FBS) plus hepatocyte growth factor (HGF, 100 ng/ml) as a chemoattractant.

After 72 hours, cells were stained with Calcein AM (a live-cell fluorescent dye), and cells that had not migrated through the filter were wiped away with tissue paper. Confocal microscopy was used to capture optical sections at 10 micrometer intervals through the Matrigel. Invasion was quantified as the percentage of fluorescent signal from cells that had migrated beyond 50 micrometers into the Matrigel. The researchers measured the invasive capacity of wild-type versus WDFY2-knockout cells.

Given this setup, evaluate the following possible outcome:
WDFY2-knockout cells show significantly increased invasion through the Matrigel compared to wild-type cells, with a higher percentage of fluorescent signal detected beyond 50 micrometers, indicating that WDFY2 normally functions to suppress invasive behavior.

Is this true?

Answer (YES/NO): YES